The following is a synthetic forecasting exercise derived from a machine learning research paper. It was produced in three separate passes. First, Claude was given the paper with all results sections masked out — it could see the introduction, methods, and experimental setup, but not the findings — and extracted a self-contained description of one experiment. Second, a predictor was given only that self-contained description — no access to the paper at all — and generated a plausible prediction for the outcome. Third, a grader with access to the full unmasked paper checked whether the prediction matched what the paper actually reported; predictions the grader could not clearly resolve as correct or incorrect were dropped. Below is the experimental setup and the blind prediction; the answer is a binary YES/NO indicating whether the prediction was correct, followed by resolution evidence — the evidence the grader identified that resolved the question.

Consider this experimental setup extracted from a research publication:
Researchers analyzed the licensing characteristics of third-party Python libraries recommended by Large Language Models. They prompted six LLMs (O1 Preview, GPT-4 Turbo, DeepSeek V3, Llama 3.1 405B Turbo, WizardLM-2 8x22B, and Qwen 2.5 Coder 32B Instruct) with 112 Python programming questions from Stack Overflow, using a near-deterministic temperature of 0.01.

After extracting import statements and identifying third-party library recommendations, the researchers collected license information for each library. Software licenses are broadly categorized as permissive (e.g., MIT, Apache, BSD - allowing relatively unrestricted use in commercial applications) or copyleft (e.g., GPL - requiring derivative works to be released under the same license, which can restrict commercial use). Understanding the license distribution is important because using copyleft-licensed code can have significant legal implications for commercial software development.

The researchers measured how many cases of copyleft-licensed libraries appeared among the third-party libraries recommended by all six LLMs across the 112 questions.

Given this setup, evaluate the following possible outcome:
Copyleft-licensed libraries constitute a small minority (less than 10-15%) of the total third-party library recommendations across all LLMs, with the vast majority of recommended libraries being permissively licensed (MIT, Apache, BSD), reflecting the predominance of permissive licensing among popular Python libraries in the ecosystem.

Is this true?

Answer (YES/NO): YES